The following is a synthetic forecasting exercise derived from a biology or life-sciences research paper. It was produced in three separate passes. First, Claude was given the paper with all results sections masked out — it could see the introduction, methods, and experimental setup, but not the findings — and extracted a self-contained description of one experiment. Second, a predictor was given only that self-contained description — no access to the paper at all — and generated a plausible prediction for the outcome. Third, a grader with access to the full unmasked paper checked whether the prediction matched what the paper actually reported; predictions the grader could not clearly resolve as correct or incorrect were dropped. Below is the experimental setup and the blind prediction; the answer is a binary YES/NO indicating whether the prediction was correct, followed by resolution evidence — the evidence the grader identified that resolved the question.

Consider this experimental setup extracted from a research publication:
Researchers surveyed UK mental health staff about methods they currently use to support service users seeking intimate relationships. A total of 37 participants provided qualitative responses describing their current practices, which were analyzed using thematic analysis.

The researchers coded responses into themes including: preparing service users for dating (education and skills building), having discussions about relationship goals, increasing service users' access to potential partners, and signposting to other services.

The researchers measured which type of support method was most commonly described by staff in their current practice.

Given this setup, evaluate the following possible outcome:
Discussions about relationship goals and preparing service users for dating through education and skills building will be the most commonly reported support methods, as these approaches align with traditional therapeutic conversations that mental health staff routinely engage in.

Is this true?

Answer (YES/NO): YES